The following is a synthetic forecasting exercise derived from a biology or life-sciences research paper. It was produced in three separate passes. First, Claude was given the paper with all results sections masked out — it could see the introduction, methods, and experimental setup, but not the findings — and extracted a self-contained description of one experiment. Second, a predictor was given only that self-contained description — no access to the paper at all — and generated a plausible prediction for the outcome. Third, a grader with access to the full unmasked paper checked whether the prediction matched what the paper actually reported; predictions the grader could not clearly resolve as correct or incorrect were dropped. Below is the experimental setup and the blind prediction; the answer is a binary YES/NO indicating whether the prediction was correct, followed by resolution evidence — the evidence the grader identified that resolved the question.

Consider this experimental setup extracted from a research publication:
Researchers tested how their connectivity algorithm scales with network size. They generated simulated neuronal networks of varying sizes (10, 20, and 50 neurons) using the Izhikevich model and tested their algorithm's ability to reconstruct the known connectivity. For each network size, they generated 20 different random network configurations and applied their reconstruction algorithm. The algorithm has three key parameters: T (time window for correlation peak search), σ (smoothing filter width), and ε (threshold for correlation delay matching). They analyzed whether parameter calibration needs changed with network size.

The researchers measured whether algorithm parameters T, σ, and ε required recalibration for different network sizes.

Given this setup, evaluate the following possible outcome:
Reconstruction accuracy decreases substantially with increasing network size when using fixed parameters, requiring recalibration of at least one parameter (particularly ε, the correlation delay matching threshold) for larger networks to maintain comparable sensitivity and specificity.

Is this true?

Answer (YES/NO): NO